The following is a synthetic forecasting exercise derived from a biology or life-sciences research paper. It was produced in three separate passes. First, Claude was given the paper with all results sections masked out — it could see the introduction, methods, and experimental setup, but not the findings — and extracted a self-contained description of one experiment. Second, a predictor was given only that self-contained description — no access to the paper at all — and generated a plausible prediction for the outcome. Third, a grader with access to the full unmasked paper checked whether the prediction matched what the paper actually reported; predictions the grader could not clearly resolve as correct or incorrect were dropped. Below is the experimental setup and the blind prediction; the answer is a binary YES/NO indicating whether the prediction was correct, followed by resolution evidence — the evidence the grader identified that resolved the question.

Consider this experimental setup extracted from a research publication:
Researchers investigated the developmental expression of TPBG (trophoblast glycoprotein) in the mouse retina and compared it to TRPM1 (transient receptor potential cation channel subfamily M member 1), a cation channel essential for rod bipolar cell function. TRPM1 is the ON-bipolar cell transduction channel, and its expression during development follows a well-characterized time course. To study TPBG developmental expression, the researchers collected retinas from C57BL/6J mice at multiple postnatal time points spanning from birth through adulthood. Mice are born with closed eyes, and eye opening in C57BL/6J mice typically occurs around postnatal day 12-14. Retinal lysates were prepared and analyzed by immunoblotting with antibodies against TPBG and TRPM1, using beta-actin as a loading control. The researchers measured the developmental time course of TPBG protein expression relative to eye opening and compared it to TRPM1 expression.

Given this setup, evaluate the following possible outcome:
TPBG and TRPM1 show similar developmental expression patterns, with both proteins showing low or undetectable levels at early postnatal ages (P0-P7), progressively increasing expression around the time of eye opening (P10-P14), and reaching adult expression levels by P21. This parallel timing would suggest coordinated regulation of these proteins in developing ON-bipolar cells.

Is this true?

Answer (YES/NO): YES